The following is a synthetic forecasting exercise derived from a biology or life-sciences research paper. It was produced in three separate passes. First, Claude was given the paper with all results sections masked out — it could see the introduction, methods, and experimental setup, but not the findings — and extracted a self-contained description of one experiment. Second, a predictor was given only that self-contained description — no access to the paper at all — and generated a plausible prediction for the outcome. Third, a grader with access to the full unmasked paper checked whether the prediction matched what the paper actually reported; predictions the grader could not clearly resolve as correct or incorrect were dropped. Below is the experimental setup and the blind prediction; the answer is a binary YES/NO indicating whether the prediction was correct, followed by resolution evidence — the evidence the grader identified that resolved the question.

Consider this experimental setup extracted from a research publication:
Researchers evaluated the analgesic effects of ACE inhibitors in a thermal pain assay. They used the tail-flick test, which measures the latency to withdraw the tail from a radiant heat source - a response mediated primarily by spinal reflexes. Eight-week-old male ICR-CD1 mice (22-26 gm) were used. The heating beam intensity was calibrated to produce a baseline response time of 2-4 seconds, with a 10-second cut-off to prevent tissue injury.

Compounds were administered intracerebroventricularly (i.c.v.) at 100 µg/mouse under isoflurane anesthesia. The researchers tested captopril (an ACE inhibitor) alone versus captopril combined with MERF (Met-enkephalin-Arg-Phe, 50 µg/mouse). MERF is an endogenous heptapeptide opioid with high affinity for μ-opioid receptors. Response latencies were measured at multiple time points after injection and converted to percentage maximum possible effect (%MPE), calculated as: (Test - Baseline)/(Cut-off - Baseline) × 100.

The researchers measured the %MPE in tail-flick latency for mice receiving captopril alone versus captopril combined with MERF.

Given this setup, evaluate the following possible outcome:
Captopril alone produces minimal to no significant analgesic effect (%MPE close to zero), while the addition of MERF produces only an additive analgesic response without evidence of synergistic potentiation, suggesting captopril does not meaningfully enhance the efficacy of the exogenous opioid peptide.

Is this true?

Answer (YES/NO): NO